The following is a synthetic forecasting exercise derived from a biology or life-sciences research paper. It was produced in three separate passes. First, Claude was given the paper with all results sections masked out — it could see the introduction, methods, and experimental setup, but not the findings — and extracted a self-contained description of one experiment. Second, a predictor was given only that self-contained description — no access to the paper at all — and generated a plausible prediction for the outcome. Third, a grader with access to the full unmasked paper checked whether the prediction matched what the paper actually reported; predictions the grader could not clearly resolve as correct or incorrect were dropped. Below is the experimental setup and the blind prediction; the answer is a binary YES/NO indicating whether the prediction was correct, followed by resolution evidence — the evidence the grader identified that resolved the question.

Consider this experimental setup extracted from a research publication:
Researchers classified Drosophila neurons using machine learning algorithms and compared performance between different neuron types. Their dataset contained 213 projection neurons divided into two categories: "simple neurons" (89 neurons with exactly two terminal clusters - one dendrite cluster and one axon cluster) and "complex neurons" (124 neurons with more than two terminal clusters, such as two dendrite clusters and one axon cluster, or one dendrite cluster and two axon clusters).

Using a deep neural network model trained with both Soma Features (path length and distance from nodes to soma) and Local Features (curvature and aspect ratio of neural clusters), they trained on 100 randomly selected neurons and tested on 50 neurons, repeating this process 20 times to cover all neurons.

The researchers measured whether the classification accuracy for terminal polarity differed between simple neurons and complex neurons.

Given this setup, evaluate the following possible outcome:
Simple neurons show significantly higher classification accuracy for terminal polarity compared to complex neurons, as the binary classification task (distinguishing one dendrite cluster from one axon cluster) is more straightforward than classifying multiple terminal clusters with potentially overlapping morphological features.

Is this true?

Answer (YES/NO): NO